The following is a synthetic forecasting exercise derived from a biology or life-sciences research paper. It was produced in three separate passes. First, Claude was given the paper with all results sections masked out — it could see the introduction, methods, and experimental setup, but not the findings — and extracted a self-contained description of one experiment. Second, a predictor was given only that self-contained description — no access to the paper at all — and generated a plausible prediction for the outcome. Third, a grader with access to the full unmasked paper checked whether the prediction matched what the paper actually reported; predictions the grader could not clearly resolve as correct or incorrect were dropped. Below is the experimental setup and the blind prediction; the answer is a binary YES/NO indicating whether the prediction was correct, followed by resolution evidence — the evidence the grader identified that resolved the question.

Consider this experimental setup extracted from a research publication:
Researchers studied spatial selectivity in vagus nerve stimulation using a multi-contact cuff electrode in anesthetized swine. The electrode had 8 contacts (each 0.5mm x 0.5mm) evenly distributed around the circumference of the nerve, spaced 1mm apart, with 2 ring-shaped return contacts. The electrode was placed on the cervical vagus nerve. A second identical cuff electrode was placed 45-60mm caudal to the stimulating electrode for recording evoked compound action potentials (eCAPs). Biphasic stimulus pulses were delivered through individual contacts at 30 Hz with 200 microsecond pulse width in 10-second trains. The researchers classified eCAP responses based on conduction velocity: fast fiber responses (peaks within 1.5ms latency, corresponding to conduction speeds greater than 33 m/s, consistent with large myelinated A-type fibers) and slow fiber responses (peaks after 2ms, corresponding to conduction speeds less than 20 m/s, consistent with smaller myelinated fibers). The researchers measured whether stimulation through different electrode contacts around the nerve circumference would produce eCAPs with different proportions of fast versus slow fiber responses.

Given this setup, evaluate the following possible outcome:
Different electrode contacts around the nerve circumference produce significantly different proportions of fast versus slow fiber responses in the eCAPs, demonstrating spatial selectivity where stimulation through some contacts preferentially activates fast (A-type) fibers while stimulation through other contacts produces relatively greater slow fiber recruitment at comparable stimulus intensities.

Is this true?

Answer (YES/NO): YES